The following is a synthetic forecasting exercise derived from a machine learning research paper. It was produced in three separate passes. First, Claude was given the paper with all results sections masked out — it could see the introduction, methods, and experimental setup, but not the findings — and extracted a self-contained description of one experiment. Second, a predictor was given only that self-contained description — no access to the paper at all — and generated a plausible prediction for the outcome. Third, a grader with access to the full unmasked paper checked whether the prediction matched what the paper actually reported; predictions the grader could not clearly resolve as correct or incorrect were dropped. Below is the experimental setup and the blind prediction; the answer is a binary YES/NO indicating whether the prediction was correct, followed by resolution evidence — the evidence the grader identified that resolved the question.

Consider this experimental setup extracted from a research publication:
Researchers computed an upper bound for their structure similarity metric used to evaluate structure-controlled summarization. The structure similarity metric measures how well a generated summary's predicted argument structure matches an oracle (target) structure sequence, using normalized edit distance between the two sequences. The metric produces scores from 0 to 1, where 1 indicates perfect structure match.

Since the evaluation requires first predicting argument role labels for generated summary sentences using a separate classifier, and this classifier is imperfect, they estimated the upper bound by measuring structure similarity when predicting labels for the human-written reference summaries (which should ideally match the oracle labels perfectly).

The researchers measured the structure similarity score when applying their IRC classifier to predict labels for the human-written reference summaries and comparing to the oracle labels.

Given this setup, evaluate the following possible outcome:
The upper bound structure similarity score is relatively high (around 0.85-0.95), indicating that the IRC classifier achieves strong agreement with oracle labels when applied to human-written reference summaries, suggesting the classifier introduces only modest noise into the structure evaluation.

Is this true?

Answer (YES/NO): NO